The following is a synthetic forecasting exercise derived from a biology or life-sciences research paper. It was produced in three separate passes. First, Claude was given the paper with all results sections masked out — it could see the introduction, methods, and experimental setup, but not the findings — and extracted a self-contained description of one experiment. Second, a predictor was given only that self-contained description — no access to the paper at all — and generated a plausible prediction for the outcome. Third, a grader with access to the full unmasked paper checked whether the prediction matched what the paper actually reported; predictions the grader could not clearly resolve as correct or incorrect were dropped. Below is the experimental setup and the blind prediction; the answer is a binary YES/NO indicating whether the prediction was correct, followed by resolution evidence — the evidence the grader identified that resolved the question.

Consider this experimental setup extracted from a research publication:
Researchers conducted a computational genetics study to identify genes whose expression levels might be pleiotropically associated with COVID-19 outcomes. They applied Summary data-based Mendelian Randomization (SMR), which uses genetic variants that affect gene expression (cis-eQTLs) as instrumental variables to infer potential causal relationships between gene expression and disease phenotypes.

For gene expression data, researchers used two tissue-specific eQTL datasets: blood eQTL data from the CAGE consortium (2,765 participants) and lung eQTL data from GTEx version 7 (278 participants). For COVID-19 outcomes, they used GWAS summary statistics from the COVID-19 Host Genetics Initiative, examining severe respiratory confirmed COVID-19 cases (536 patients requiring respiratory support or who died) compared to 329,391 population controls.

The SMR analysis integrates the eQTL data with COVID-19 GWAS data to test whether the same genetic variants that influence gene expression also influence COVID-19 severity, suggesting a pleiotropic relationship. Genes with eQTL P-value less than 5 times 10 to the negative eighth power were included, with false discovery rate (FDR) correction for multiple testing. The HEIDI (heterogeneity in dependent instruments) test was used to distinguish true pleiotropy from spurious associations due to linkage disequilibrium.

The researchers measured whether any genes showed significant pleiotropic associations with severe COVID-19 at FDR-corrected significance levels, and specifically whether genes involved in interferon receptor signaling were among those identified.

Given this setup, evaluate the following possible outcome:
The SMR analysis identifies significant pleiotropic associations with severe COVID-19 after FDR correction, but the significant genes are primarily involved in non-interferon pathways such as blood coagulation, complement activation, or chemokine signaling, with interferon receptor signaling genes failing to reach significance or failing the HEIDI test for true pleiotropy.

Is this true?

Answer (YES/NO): NO